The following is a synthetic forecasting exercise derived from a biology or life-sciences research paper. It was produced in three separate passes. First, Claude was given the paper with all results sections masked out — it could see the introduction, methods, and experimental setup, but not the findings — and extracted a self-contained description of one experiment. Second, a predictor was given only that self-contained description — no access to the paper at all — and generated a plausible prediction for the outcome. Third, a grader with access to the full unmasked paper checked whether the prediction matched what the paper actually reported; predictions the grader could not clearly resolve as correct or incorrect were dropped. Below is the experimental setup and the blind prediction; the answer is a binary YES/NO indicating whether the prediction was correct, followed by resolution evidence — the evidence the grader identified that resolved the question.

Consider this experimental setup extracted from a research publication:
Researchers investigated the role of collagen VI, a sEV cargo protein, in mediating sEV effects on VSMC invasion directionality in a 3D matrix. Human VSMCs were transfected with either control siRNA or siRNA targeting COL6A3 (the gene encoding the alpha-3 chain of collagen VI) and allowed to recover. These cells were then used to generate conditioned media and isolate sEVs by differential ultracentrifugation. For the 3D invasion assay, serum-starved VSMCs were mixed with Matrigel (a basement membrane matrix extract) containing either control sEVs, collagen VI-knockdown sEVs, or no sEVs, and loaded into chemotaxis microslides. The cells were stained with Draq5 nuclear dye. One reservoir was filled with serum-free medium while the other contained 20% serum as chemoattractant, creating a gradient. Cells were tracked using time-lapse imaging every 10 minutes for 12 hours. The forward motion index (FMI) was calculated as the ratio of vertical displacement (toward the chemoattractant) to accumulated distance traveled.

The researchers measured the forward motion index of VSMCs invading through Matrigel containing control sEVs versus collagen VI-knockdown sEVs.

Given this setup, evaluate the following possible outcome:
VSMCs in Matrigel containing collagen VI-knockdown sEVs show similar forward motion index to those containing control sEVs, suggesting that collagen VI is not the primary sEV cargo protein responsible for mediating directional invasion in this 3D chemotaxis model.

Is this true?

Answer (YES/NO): NO